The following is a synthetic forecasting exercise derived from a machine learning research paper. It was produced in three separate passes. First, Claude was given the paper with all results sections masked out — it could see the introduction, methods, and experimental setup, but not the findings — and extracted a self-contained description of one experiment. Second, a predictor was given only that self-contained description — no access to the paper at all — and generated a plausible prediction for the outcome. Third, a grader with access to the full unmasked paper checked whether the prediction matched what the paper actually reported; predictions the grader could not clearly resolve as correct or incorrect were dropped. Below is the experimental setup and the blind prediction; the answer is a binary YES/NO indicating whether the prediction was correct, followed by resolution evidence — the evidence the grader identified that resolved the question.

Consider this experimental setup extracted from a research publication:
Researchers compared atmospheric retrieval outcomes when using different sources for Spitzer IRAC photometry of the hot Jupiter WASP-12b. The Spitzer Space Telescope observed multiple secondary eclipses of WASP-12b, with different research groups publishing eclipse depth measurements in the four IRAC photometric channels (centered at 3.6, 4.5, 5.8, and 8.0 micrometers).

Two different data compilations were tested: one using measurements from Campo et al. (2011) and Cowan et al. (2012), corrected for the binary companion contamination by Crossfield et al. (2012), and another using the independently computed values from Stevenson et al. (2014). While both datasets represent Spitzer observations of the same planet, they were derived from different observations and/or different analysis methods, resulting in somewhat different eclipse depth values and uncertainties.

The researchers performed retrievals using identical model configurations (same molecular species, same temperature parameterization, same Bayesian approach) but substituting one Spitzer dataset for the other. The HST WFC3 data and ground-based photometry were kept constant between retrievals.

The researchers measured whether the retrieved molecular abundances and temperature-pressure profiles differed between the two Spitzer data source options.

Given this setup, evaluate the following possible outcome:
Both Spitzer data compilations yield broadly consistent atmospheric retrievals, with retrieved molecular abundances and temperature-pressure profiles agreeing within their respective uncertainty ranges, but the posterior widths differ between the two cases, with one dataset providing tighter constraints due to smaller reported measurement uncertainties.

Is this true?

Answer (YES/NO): NO